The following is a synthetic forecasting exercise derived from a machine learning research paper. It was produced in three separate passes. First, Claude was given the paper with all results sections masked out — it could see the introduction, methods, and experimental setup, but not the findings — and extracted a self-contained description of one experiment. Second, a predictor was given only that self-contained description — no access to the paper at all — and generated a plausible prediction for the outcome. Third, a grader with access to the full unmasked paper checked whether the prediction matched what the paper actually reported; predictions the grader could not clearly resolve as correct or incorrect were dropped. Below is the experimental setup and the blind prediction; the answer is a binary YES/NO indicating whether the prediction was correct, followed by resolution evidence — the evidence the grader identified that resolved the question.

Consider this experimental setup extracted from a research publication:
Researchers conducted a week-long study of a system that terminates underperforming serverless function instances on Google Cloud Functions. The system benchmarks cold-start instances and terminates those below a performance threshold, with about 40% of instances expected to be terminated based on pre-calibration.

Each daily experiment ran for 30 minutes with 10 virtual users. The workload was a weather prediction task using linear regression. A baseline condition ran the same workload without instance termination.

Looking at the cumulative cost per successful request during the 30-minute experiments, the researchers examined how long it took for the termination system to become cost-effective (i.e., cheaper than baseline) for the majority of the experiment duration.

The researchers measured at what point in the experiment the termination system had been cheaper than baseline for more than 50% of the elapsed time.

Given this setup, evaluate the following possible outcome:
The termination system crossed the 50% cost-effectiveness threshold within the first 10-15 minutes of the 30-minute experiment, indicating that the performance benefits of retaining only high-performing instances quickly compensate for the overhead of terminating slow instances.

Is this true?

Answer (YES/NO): YES